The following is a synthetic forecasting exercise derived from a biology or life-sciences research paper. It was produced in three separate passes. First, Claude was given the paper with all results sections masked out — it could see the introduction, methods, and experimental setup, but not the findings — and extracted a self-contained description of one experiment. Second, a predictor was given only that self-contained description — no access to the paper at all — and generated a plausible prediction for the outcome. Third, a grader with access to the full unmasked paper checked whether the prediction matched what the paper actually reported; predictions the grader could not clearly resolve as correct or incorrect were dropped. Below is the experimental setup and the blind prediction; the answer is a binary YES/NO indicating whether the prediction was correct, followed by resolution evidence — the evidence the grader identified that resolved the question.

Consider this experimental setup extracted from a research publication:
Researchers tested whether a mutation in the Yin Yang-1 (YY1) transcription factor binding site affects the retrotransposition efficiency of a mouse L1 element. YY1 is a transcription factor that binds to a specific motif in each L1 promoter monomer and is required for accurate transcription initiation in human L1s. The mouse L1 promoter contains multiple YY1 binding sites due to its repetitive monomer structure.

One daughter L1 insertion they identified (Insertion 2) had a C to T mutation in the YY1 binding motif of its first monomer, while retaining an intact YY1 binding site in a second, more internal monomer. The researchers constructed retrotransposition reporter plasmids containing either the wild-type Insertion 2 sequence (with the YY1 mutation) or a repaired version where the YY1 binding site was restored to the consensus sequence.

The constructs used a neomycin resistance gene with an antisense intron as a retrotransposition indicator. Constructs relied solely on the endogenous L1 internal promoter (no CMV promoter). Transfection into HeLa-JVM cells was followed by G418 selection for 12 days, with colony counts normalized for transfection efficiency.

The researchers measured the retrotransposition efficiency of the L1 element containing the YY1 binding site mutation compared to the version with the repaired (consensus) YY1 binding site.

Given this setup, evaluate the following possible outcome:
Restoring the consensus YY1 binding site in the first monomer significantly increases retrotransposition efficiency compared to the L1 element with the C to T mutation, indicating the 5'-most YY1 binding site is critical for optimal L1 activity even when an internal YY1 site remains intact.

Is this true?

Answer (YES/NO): NO